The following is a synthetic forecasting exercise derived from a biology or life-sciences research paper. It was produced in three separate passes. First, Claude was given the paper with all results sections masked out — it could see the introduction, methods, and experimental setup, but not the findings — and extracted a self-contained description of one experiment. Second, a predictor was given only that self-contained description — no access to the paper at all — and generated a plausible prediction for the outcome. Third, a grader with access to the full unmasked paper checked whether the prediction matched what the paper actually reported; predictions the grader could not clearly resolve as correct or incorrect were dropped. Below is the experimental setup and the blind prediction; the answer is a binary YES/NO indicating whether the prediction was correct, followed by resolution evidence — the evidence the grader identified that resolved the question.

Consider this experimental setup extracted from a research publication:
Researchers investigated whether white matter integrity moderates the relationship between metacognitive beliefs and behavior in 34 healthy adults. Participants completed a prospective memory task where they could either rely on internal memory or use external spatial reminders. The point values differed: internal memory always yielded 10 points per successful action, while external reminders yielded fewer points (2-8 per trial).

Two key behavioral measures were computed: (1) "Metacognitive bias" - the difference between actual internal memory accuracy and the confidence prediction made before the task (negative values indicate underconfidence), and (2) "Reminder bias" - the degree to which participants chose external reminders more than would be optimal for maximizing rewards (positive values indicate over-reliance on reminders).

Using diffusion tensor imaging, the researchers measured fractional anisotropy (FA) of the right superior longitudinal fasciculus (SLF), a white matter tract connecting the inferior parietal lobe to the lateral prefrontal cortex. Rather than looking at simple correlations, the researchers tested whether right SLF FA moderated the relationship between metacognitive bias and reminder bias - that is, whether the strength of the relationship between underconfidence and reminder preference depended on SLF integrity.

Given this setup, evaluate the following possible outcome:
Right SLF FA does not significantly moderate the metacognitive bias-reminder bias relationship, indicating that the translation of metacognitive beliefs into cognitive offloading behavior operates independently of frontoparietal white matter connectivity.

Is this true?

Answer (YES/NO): NO